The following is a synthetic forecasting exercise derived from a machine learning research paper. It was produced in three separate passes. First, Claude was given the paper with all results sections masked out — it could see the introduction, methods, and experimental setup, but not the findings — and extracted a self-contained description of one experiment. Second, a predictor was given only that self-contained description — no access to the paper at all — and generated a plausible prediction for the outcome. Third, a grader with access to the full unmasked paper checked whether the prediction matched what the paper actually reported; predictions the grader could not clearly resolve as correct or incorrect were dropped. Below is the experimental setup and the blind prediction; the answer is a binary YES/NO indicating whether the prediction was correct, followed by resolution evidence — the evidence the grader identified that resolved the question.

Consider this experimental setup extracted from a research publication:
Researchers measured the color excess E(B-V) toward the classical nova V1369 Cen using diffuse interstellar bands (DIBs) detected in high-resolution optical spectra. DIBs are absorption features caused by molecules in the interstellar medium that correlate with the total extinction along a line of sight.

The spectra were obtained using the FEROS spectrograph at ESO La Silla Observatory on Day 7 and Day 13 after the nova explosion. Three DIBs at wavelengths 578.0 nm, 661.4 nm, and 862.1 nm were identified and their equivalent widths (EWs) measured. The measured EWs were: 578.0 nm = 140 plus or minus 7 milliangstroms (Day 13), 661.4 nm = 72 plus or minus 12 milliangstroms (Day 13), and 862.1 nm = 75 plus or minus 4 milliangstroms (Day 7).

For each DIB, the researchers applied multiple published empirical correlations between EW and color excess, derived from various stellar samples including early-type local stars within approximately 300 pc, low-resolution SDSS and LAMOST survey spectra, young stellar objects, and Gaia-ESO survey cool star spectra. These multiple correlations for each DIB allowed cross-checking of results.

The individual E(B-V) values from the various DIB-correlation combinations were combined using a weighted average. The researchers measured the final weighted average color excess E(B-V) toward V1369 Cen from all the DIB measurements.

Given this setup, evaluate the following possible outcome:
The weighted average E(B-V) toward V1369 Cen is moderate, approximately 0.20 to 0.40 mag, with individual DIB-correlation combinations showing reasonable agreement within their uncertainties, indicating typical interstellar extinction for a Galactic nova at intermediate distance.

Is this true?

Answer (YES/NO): YES